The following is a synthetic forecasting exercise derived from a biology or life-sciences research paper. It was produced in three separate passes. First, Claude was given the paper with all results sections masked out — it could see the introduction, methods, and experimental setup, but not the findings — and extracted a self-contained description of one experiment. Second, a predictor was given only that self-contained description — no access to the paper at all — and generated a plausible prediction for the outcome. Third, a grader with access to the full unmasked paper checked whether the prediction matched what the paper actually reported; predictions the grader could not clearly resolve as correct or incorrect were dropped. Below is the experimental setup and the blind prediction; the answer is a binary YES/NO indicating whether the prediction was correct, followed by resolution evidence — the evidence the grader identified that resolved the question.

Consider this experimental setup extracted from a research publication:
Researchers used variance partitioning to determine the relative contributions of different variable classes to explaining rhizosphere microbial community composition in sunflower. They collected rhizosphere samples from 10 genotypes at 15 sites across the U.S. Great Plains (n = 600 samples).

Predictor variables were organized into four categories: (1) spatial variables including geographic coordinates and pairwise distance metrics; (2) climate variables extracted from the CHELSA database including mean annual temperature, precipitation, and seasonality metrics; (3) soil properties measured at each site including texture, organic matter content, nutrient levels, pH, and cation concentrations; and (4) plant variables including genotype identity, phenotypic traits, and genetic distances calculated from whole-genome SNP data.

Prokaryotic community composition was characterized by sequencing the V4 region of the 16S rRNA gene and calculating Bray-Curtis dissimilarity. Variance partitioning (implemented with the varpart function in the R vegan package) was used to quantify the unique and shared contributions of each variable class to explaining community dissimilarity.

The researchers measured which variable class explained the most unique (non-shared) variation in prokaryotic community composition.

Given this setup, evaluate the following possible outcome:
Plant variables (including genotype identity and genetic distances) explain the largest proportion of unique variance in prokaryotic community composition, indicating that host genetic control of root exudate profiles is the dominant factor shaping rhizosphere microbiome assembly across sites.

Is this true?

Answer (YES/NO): NO